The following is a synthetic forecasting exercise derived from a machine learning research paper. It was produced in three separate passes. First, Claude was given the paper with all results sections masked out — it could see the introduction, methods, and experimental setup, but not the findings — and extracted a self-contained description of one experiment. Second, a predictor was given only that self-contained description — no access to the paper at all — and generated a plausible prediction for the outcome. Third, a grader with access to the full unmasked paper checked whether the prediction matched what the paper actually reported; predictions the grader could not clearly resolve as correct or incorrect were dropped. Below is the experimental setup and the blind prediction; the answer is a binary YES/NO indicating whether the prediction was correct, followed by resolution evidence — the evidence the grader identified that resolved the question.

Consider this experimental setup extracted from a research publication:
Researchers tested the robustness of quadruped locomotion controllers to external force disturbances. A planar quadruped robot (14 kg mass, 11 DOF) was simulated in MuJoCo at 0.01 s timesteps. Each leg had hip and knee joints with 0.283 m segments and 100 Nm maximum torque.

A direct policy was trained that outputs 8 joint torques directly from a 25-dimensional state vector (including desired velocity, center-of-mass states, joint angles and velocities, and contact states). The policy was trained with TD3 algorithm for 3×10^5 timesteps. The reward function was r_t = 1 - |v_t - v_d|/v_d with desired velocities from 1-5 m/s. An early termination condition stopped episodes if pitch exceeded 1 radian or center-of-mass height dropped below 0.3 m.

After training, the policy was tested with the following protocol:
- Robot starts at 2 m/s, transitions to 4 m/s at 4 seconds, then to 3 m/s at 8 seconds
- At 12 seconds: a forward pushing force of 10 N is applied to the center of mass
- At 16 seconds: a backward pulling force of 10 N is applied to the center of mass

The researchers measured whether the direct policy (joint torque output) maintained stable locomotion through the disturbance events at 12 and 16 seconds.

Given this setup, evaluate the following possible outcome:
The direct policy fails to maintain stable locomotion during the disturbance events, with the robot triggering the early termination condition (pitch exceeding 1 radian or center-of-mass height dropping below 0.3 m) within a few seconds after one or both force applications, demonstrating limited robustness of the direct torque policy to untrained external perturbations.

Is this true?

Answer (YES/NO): YES